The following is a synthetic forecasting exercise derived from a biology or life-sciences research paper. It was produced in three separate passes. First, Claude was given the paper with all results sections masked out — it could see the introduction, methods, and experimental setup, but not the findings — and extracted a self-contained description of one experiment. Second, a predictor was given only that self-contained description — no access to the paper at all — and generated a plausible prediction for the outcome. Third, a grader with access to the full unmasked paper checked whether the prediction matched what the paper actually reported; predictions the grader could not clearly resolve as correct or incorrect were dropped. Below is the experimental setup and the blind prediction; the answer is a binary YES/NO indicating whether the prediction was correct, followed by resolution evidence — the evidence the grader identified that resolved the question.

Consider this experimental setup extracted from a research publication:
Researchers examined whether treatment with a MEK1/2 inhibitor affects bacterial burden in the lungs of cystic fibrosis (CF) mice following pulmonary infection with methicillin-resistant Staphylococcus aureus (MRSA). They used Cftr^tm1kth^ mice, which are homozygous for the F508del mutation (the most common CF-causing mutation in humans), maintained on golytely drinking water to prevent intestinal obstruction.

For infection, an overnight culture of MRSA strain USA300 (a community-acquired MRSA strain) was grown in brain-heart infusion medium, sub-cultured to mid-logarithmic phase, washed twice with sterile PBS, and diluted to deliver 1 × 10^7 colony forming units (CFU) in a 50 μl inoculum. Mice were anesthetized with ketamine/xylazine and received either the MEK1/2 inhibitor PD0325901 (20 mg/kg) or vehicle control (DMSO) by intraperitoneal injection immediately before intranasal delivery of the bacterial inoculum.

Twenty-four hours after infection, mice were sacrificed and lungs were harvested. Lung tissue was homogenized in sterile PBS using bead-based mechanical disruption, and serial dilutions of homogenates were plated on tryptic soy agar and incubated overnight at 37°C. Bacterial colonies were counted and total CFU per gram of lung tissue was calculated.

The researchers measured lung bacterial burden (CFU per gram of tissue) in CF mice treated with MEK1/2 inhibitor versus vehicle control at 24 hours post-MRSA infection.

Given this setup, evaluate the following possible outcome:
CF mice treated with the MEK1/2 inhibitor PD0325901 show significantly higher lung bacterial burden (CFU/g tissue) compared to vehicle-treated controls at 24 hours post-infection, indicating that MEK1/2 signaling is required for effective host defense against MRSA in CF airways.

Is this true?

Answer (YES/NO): NO